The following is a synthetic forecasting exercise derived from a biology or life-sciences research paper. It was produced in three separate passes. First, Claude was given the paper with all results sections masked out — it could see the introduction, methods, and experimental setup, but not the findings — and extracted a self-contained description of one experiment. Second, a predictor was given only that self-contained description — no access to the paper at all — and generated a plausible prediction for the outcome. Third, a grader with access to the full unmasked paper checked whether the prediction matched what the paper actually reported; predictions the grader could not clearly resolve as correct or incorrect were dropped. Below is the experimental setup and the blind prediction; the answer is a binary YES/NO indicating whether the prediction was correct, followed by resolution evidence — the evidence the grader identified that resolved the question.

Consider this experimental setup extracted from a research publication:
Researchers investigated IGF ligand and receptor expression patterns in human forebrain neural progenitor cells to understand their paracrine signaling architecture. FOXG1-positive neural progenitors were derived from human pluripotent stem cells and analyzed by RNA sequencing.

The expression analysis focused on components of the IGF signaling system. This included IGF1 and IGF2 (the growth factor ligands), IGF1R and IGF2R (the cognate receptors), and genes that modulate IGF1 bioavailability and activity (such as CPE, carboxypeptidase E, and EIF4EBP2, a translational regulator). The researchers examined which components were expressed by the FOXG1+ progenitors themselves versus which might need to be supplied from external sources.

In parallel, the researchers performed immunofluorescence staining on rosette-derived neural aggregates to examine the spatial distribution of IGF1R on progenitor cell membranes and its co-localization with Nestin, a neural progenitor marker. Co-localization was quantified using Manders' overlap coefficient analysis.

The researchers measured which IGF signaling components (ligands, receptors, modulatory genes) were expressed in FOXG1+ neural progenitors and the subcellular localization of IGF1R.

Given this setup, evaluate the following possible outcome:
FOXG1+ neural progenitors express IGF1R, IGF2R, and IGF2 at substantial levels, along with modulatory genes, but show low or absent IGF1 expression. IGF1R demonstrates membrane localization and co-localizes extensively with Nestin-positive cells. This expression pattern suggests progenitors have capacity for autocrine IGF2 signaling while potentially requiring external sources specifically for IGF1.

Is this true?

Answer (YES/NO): YES